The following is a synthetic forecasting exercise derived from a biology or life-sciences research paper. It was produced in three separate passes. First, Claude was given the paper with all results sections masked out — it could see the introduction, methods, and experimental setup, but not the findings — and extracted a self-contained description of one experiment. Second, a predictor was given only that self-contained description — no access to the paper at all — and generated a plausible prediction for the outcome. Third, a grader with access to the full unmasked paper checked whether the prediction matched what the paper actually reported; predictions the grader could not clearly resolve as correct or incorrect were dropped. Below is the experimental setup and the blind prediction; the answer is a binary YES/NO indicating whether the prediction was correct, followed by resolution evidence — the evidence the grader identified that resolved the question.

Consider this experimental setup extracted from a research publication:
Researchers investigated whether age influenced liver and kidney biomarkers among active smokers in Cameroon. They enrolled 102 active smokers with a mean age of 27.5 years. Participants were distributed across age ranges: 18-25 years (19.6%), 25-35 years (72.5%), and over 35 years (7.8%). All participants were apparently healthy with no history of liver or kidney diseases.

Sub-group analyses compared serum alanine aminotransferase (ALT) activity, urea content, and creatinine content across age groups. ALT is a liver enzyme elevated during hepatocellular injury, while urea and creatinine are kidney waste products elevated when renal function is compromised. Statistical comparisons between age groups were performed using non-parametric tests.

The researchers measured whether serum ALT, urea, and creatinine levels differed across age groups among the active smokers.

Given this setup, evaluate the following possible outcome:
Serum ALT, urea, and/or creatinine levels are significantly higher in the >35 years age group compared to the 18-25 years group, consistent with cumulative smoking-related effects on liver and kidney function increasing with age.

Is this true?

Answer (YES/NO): NO